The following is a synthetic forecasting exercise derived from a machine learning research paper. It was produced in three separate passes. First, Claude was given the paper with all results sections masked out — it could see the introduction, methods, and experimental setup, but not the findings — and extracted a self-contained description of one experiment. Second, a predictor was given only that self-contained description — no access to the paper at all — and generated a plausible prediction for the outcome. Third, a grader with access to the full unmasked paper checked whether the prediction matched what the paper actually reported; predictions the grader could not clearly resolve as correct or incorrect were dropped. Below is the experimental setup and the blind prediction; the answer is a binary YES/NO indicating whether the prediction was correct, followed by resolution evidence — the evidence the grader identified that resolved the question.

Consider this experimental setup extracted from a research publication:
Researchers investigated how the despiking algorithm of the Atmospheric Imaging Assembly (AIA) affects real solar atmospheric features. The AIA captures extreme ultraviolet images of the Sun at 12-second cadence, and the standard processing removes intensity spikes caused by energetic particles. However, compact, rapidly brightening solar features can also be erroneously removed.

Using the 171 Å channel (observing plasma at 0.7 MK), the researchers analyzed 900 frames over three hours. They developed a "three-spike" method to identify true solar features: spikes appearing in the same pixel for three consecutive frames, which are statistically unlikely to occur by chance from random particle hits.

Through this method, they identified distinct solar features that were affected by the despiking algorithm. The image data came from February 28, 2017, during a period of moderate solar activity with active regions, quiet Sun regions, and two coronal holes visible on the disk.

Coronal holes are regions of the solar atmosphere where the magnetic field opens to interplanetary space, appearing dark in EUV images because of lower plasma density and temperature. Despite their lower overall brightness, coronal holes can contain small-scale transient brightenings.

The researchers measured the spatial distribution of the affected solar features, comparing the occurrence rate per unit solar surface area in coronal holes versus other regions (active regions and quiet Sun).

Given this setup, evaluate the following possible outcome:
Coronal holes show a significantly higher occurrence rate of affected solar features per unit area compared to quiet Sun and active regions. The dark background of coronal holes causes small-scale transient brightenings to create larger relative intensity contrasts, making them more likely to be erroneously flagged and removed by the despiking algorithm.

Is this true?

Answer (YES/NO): YES